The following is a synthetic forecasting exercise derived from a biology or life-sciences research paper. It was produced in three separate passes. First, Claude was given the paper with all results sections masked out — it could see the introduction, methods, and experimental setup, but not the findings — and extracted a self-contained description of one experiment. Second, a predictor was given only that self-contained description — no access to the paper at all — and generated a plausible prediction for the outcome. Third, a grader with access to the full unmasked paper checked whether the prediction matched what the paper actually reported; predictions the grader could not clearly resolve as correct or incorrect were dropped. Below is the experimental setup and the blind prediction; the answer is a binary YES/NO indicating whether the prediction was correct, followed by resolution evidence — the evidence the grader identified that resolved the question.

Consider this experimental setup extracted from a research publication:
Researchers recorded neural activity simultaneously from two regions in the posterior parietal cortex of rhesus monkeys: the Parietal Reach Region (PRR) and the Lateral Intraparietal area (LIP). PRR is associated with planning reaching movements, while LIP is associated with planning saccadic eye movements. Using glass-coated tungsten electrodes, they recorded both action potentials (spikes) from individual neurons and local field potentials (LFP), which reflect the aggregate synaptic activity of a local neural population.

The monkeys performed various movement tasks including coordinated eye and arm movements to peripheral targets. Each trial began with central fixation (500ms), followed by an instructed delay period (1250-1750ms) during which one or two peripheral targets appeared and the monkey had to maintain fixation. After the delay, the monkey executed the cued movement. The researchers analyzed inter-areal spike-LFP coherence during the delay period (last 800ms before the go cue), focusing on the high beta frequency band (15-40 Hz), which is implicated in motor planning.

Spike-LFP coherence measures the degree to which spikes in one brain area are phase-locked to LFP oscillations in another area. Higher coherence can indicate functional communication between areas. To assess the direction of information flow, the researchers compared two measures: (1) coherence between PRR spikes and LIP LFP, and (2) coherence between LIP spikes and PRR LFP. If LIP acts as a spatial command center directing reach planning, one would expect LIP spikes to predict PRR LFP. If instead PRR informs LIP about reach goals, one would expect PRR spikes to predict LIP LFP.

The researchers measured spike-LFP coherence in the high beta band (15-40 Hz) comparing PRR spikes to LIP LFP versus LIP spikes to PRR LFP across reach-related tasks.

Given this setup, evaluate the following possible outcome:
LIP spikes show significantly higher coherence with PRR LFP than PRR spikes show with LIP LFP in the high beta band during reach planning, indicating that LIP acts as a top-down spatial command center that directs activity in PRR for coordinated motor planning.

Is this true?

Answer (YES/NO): NO